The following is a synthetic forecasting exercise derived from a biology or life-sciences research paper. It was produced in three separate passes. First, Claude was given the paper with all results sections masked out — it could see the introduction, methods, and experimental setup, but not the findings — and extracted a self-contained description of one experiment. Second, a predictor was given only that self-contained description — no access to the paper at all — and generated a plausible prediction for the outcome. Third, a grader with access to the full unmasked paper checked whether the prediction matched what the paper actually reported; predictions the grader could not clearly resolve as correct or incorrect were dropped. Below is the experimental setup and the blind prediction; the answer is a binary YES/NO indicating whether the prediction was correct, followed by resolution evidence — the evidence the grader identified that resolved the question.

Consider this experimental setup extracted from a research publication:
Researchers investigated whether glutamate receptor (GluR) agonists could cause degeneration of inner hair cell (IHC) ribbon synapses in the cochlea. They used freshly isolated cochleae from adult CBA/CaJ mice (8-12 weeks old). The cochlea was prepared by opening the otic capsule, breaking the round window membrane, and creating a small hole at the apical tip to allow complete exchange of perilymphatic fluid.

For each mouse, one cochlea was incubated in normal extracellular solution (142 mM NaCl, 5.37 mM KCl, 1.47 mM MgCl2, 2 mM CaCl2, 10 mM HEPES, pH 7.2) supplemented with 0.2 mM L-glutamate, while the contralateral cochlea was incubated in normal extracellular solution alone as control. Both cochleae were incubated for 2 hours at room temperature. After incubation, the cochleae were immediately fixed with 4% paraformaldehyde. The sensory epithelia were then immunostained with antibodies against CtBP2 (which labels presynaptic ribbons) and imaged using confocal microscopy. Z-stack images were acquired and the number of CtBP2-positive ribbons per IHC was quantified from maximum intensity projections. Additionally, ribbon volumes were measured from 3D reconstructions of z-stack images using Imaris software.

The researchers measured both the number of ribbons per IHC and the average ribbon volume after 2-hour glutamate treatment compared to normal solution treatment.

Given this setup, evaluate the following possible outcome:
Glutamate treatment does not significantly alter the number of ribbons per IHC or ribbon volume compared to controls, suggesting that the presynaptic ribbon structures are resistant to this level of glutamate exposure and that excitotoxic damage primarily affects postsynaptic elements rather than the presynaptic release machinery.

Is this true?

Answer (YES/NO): NO